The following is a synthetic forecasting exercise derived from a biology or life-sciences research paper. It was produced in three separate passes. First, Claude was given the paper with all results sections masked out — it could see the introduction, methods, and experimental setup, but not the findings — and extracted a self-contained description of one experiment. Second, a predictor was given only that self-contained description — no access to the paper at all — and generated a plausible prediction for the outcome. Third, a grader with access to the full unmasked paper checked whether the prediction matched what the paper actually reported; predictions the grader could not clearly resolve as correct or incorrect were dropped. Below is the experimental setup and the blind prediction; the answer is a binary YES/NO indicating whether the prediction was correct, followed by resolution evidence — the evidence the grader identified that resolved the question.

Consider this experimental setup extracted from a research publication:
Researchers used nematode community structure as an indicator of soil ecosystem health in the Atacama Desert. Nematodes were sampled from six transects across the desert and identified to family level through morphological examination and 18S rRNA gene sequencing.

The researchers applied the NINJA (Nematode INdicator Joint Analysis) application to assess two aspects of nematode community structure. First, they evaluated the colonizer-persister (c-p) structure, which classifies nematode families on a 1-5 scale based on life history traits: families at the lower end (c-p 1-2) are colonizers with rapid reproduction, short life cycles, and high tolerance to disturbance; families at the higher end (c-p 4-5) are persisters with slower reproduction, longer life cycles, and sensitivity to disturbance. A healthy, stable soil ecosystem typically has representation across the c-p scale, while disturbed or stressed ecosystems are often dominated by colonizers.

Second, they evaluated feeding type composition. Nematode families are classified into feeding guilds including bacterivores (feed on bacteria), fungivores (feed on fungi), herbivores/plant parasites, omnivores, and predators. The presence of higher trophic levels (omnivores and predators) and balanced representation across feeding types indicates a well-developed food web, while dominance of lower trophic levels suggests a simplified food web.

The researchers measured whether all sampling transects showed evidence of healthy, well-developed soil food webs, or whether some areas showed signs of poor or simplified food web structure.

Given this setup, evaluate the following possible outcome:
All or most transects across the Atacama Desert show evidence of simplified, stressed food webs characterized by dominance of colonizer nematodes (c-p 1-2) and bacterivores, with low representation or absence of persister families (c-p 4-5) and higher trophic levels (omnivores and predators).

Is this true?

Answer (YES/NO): NO